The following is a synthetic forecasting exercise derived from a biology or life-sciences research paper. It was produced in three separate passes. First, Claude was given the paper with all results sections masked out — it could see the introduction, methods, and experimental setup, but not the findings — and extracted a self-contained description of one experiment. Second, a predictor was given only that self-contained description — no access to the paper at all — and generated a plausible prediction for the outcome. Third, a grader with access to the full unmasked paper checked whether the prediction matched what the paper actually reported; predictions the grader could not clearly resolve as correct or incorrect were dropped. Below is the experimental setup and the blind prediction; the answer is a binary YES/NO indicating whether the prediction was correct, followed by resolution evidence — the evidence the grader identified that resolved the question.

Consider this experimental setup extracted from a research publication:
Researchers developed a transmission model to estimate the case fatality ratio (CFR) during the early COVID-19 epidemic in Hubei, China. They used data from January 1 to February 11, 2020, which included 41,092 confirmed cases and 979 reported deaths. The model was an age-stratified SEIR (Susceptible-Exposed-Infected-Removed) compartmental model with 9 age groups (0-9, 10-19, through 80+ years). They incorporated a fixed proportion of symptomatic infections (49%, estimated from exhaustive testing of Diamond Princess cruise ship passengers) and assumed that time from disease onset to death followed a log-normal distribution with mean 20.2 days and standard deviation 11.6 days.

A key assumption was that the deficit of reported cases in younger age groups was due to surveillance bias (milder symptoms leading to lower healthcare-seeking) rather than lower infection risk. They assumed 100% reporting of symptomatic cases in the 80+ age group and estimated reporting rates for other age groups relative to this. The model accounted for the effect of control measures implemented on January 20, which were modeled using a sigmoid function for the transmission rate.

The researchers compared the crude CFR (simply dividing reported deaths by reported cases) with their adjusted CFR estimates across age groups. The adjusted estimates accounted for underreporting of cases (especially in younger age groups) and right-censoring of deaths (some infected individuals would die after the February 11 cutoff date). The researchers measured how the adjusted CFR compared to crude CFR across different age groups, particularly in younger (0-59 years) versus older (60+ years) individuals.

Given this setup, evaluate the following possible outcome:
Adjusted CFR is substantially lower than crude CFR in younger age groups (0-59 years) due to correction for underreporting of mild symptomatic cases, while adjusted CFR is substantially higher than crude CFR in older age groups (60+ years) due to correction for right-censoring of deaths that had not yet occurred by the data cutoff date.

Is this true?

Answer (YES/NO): YES